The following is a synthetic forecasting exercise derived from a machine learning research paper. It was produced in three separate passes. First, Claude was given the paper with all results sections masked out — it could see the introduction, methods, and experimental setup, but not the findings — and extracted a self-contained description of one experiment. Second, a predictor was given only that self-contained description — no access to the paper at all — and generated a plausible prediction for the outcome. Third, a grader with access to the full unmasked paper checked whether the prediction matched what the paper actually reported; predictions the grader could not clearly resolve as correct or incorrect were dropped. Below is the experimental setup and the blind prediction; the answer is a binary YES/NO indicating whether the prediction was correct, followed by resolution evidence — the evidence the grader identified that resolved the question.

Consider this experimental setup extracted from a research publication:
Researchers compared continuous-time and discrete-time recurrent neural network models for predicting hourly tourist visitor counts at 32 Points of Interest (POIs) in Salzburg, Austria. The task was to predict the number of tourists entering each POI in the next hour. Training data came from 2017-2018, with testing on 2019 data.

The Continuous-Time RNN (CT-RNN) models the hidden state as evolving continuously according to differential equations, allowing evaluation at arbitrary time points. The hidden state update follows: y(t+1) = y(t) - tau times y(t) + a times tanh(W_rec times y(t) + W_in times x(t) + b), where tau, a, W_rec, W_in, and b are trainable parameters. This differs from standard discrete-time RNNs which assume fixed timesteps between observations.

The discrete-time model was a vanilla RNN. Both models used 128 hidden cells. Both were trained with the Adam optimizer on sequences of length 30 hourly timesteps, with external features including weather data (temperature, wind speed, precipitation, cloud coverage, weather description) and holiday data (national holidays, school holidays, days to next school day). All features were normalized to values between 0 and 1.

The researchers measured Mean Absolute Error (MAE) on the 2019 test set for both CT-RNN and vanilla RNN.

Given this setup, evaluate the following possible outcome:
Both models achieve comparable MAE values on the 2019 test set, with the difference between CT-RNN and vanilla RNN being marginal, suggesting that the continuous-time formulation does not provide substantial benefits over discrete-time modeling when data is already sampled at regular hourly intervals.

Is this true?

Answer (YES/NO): NO